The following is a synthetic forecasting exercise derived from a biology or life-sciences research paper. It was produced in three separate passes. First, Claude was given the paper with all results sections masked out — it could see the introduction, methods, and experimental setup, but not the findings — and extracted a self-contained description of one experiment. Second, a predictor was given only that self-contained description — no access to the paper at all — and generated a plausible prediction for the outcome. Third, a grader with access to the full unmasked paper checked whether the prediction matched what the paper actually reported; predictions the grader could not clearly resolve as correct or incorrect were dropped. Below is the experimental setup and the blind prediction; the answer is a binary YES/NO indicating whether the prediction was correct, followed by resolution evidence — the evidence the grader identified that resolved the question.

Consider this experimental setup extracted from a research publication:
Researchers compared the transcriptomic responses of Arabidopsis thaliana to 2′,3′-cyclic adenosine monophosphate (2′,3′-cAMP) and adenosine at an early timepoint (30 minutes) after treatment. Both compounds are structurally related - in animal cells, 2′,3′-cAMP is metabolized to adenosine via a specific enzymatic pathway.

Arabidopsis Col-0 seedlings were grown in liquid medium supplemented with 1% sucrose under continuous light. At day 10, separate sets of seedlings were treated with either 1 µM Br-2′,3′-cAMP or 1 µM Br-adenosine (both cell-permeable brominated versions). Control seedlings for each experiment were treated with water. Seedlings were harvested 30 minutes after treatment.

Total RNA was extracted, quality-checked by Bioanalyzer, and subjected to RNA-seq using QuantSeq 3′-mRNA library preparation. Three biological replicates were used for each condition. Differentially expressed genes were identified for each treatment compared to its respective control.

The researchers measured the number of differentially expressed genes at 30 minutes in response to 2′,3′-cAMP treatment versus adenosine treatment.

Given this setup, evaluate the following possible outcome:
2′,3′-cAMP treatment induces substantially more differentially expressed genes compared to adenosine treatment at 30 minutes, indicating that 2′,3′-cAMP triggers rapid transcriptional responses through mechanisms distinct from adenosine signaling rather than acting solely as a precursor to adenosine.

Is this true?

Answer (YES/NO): NO